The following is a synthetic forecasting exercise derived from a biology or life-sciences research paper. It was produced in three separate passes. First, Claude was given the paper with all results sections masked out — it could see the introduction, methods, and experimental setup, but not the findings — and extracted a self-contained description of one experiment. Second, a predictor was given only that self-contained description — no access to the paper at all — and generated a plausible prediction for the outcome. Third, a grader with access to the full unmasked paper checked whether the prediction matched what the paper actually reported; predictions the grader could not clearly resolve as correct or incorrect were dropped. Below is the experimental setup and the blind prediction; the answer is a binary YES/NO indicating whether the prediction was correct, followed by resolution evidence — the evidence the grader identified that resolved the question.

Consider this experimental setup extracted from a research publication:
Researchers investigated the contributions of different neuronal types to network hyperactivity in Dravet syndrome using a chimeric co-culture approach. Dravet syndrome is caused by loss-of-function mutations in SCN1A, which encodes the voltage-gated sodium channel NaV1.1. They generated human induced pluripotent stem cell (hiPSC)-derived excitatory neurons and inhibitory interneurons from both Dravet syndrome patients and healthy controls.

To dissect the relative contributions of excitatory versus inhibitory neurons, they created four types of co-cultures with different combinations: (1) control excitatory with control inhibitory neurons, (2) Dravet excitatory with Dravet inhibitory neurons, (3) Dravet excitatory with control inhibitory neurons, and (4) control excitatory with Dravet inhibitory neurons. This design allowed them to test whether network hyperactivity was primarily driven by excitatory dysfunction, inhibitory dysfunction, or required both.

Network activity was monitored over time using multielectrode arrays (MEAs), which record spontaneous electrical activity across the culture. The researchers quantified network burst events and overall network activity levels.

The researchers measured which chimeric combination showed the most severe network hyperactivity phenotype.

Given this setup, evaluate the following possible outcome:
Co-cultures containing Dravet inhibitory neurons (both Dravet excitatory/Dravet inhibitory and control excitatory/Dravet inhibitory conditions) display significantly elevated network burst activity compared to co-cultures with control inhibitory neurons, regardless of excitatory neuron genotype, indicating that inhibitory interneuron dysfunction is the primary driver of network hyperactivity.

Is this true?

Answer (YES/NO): NO